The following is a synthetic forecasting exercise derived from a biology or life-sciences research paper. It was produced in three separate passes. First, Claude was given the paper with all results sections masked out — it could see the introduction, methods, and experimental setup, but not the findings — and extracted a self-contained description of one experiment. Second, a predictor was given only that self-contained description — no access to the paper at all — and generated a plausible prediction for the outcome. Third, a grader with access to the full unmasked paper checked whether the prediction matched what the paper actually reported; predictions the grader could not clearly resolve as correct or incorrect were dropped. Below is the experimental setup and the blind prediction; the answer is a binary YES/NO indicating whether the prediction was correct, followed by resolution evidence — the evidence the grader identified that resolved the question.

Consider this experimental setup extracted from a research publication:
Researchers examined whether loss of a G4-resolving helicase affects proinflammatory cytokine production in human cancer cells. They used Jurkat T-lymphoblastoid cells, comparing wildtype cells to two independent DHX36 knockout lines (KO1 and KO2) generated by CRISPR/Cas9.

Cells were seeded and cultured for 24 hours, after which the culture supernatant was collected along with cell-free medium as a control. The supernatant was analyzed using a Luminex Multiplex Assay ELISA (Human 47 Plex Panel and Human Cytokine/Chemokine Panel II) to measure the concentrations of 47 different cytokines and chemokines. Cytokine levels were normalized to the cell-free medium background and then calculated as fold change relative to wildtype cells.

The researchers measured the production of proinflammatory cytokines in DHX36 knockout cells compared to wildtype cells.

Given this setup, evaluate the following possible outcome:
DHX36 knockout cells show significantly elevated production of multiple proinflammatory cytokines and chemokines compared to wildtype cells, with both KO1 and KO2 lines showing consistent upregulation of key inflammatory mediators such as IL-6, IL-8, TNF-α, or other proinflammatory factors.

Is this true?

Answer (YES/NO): NO